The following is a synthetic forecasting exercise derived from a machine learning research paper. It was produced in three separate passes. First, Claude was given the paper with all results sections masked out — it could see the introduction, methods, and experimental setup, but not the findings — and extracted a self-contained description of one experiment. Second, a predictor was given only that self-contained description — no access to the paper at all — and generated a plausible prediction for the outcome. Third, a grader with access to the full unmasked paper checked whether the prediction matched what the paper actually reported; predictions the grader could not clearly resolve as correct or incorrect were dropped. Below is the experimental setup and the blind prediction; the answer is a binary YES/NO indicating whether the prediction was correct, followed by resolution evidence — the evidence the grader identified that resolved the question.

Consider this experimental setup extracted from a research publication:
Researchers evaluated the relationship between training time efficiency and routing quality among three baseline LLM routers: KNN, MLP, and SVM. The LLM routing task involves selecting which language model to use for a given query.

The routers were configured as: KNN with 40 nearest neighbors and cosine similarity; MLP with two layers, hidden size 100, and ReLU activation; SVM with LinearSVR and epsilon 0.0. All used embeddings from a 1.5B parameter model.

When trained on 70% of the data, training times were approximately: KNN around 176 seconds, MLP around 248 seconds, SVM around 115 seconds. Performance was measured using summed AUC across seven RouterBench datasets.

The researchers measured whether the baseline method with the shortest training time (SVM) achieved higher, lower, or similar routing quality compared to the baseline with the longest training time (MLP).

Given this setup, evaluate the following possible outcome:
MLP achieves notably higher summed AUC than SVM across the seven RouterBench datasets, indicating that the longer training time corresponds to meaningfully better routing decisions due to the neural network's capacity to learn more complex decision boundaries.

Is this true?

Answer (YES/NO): YES